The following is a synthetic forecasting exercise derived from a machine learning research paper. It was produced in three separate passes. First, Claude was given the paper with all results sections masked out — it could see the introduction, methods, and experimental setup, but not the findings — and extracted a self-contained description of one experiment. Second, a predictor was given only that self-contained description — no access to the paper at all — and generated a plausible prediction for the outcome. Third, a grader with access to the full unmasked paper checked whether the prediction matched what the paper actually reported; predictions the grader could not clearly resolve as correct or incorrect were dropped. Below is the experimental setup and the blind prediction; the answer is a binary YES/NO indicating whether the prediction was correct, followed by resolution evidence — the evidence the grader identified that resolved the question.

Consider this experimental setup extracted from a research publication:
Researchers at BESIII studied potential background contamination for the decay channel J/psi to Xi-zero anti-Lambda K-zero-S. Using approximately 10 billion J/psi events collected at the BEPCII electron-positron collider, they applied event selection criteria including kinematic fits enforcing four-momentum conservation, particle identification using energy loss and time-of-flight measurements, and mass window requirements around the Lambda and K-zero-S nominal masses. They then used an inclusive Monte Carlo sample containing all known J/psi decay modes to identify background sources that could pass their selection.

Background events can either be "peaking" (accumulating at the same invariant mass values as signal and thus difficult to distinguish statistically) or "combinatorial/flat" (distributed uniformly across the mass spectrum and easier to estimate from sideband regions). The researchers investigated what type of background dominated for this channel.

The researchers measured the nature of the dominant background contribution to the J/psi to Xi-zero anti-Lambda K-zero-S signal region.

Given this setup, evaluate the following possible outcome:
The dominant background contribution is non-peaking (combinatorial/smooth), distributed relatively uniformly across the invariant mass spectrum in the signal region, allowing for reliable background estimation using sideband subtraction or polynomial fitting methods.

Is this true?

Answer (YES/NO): NO